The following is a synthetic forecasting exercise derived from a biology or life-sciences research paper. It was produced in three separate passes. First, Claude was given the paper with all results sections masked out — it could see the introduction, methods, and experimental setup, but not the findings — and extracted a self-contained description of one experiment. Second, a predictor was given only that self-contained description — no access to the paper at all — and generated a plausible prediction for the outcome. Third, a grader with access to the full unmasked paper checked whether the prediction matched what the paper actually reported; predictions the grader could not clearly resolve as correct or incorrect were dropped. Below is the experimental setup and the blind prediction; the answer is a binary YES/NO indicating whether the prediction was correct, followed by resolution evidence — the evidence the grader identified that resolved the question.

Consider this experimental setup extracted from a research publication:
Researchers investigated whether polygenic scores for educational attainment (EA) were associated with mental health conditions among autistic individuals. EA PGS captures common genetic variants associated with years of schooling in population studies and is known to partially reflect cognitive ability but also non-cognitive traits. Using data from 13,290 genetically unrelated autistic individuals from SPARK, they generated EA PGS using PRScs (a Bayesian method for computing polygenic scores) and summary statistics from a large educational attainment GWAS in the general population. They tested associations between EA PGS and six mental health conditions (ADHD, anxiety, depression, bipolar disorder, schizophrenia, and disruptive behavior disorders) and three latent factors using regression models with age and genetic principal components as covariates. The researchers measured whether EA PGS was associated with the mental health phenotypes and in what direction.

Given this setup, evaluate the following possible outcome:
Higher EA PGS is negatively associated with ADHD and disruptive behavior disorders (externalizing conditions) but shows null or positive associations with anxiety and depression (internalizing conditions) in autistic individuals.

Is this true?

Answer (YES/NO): NO